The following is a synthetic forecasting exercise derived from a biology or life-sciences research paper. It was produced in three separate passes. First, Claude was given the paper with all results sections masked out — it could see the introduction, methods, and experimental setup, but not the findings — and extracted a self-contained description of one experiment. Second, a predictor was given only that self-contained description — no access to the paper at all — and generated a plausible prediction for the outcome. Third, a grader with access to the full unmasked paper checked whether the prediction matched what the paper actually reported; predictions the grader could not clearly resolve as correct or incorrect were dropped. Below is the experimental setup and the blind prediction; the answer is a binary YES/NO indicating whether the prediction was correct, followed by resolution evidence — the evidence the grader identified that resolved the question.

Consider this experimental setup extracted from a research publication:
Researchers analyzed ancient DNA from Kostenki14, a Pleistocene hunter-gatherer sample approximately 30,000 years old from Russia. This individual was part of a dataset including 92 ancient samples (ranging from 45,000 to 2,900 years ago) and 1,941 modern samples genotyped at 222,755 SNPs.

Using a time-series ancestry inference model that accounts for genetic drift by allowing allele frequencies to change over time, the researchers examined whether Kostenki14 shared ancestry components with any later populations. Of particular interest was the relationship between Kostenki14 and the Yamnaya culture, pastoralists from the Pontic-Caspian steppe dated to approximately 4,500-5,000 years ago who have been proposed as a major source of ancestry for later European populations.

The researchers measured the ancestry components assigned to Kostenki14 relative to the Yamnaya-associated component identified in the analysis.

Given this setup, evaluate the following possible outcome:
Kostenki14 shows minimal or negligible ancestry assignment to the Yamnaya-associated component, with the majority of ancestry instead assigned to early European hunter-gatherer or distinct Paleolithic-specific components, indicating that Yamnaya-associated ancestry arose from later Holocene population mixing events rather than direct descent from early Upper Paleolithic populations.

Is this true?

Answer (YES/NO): NO